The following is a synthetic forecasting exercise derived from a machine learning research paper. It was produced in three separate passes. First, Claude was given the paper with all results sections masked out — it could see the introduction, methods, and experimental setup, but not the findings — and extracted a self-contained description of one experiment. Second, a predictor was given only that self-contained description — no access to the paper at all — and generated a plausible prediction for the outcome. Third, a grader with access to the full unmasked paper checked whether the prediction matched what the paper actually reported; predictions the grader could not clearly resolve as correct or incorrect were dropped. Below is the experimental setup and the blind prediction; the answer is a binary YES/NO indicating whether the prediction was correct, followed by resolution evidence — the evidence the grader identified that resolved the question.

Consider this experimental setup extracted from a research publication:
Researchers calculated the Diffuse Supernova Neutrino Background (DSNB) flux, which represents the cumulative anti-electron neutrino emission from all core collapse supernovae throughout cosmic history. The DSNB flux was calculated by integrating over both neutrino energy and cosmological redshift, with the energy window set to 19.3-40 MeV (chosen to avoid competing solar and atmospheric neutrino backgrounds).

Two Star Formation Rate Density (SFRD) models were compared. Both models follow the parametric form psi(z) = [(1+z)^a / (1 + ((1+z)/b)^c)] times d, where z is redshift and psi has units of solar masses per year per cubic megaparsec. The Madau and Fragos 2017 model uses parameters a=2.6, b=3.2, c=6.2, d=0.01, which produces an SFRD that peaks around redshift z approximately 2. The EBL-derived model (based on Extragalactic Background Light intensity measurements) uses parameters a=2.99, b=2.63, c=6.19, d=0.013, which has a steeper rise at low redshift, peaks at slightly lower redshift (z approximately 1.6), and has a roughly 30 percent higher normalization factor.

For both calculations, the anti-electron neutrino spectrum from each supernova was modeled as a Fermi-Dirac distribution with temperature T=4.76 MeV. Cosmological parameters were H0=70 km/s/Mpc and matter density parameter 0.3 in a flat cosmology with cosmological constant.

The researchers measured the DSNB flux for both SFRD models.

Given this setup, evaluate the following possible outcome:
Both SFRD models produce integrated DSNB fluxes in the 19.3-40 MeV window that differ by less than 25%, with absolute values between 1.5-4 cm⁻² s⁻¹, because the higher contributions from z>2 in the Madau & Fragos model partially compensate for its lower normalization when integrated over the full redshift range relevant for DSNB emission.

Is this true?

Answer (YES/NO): NO